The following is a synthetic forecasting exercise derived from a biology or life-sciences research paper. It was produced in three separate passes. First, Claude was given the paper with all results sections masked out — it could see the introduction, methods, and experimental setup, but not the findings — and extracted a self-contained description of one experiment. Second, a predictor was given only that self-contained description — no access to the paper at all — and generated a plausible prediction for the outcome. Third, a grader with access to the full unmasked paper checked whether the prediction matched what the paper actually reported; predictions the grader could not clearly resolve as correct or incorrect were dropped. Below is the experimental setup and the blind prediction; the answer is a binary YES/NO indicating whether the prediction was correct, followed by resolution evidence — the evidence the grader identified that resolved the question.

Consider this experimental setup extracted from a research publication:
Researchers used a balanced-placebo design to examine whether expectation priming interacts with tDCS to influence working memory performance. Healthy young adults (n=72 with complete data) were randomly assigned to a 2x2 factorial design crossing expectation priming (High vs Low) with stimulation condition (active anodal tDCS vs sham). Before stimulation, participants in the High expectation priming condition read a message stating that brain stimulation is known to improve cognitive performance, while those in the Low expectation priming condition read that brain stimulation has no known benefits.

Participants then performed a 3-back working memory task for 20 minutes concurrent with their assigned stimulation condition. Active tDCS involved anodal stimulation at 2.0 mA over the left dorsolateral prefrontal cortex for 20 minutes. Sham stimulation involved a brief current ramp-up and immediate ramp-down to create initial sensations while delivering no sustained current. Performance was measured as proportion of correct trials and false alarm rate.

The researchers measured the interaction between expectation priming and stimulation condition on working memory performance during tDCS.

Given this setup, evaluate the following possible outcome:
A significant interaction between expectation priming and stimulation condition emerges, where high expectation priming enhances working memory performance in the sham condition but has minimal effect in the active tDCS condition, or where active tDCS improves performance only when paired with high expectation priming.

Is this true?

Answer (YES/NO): NO